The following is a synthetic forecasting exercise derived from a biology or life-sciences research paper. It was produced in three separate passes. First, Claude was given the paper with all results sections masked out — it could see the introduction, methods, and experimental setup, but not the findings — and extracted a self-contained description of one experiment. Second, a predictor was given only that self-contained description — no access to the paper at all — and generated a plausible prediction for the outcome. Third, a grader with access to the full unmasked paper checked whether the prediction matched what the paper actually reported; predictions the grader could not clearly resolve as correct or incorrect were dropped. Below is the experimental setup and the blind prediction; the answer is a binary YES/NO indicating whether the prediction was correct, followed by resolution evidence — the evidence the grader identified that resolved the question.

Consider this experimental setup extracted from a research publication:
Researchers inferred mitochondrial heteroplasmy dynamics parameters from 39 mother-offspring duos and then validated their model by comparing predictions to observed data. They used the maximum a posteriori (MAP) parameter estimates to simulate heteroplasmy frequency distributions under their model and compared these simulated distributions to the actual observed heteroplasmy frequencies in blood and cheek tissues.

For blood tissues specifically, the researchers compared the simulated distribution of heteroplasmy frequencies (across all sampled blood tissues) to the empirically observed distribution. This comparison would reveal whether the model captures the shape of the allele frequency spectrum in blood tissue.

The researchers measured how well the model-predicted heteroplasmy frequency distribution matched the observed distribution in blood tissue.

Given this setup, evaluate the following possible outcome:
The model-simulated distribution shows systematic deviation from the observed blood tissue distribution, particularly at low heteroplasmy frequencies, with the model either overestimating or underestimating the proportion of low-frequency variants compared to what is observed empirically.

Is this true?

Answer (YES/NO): NO